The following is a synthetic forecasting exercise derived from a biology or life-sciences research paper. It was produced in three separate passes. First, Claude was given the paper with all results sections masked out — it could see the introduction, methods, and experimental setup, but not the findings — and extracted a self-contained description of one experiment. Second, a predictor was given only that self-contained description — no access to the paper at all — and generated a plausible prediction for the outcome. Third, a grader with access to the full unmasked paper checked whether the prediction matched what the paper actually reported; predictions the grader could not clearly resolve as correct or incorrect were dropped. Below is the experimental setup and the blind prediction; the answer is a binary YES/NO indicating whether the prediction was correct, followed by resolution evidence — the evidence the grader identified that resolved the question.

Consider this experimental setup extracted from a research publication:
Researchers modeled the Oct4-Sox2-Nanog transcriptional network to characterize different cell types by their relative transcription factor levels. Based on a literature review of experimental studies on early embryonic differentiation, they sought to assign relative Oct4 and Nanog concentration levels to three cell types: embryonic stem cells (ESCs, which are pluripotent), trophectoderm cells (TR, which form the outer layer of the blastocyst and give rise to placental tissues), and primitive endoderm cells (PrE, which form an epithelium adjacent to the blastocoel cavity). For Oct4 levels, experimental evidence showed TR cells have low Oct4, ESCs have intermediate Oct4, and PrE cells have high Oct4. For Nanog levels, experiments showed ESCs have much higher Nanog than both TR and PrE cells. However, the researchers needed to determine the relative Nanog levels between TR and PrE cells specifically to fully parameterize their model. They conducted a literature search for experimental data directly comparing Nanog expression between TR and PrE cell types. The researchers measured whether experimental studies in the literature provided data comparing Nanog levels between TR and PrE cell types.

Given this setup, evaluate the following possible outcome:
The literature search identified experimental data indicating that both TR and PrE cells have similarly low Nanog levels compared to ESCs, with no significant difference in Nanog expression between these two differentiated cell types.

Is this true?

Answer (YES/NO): NO